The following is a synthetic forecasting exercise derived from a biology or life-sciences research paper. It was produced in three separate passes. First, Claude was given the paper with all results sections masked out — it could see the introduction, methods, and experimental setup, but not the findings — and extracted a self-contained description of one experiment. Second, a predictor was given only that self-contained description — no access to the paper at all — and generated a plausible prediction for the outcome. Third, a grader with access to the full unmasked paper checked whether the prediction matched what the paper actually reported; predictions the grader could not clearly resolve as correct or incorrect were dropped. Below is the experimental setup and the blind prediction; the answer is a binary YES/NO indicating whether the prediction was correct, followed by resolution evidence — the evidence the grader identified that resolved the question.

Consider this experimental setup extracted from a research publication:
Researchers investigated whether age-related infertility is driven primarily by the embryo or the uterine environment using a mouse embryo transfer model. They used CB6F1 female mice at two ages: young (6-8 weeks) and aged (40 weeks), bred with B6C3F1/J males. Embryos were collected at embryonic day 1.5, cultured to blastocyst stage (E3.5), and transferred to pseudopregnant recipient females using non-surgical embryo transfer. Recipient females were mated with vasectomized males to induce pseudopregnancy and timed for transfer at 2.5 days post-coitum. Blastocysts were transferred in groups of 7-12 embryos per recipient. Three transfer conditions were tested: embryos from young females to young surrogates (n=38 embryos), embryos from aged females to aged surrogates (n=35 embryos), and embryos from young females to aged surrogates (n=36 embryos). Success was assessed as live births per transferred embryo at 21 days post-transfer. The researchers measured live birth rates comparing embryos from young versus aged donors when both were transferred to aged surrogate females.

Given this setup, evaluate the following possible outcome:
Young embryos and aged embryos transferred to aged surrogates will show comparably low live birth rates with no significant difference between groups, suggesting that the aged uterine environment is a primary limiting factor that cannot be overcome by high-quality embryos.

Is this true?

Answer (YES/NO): NO